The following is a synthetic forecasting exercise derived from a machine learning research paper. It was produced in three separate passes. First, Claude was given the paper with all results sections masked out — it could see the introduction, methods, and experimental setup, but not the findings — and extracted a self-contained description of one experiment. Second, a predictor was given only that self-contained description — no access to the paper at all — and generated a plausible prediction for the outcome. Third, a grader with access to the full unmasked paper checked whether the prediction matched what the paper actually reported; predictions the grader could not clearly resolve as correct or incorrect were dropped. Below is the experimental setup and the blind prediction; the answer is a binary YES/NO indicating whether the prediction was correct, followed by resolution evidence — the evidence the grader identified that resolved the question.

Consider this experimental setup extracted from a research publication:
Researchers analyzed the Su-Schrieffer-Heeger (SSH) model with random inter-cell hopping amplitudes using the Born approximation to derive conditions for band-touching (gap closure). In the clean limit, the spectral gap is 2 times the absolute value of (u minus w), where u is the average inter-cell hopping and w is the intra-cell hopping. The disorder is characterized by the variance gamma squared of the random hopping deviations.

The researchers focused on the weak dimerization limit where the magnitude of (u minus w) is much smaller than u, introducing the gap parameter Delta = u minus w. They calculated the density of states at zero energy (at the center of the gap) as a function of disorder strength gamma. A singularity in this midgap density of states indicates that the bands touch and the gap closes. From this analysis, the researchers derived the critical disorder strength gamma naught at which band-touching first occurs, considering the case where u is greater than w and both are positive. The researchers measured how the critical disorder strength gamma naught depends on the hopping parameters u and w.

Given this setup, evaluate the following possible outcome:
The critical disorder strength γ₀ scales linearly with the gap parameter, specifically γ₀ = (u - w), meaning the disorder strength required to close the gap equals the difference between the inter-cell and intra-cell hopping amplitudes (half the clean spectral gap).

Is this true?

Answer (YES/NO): NO